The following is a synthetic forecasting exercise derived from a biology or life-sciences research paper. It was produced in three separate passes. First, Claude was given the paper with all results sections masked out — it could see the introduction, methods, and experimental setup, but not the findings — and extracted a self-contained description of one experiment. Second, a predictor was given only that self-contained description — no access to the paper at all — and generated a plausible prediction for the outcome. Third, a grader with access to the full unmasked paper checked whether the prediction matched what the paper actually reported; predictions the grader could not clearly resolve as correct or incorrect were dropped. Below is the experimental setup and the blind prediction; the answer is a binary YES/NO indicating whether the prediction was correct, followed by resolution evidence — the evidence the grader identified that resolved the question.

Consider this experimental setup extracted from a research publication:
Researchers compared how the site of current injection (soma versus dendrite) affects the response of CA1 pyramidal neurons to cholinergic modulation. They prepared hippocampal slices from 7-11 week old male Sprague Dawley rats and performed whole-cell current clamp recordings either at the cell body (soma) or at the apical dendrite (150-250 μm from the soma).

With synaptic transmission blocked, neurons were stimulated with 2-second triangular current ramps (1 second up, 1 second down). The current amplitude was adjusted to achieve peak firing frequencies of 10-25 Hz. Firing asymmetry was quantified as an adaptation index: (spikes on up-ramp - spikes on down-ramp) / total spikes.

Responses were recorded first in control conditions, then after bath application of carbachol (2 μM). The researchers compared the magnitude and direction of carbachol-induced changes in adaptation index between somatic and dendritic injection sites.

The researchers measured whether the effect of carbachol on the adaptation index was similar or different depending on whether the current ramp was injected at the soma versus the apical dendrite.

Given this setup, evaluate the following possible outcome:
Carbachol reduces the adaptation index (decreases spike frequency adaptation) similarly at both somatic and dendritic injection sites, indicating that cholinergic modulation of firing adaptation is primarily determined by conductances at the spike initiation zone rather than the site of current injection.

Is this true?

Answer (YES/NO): NO